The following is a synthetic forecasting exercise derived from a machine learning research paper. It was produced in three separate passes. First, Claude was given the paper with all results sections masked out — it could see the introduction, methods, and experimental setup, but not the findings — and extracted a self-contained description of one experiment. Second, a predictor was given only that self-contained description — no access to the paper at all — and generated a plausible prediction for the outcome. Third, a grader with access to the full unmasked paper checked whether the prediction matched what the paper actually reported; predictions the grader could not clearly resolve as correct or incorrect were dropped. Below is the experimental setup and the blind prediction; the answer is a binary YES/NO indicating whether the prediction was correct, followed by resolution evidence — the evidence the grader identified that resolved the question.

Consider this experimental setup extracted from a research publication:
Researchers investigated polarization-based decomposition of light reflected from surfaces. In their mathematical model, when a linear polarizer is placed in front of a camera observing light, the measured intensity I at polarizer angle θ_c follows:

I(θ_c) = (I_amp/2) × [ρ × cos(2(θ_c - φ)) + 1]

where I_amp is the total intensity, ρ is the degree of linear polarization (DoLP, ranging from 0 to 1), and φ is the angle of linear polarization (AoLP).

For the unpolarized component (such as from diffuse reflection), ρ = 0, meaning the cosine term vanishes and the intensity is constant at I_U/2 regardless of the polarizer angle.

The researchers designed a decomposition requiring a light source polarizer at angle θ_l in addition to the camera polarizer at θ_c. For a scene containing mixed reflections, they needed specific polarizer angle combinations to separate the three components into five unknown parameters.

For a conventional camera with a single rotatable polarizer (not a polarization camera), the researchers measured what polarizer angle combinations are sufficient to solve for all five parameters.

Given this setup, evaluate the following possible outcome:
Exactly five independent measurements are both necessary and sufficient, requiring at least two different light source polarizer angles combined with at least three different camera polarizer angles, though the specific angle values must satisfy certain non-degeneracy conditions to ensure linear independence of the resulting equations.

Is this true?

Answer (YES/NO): YES